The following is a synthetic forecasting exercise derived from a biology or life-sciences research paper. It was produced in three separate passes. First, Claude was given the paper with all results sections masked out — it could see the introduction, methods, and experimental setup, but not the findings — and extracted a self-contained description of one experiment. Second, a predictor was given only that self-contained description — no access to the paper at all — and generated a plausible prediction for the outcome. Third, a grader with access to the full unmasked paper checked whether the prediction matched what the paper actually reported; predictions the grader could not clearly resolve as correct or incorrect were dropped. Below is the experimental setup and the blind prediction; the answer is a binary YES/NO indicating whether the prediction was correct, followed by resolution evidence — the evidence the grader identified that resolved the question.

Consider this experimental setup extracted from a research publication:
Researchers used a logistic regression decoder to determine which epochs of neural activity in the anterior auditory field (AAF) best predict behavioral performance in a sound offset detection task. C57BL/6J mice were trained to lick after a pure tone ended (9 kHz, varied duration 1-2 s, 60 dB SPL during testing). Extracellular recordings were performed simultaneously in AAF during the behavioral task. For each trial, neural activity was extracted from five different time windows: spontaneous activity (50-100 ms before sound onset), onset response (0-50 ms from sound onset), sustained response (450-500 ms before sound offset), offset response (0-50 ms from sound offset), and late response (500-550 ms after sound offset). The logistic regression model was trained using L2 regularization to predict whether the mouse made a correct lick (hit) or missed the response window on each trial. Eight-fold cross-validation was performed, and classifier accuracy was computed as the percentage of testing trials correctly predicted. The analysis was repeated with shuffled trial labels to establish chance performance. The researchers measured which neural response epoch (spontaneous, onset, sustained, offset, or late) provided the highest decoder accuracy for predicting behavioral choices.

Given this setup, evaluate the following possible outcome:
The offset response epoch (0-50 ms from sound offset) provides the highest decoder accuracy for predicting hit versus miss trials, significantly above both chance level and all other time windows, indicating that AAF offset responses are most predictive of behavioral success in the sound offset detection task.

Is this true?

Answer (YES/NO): NO